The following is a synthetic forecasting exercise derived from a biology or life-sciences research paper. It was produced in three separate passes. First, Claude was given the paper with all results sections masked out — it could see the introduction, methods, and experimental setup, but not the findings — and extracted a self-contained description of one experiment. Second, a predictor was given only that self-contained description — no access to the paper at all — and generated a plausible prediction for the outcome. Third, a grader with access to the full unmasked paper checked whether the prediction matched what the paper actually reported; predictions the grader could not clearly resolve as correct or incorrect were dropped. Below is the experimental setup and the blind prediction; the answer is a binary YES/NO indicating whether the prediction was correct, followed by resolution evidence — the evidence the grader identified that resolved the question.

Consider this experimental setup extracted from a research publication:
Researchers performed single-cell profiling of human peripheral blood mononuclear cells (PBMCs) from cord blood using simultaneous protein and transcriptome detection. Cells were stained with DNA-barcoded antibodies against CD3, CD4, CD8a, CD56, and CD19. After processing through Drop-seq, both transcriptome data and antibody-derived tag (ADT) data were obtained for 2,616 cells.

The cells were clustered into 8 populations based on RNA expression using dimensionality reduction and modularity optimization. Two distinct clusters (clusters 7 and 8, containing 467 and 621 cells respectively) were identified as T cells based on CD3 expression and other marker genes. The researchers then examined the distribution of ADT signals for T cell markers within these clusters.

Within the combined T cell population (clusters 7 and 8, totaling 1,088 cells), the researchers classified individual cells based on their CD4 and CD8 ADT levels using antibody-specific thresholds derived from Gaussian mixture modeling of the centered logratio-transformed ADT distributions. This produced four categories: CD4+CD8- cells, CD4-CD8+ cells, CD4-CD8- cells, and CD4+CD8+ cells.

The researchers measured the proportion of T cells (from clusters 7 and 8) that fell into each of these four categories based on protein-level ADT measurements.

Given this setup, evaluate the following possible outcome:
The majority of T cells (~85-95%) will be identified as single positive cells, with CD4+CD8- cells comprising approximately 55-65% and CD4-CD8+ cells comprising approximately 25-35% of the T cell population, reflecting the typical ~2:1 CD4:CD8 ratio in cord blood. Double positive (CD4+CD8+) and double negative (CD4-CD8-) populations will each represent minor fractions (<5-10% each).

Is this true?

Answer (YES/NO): YES